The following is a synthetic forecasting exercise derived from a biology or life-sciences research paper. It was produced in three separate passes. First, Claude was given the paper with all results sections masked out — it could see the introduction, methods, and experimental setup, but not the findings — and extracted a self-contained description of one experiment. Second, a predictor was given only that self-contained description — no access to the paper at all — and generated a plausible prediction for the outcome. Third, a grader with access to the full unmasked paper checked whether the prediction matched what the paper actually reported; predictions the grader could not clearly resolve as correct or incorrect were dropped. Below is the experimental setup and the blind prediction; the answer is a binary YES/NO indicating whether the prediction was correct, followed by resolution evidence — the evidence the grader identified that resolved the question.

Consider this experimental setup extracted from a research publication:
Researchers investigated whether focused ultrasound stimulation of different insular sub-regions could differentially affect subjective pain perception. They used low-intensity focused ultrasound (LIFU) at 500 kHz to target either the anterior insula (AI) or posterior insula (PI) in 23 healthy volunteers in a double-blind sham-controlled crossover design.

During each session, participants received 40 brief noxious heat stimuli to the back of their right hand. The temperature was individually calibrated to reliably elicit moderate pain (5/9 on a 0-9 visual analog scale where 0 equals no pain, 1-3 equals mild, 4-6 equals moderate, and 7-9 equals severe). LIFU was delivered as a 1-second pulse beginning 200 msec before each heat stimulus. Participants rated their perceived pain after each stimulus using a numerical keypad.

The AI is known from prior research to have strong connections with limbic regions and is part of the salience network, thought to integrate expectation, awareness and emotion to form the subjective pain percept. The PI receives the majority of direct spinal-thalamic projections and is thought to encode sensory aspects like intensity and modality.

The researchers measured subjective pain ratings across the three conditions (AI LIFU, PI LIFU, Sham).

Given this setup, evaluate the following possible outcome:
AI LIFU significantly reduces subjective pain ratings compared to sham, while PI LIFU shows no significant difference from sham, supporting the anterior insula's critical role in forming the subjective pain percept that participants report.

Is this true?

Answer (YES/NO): NO